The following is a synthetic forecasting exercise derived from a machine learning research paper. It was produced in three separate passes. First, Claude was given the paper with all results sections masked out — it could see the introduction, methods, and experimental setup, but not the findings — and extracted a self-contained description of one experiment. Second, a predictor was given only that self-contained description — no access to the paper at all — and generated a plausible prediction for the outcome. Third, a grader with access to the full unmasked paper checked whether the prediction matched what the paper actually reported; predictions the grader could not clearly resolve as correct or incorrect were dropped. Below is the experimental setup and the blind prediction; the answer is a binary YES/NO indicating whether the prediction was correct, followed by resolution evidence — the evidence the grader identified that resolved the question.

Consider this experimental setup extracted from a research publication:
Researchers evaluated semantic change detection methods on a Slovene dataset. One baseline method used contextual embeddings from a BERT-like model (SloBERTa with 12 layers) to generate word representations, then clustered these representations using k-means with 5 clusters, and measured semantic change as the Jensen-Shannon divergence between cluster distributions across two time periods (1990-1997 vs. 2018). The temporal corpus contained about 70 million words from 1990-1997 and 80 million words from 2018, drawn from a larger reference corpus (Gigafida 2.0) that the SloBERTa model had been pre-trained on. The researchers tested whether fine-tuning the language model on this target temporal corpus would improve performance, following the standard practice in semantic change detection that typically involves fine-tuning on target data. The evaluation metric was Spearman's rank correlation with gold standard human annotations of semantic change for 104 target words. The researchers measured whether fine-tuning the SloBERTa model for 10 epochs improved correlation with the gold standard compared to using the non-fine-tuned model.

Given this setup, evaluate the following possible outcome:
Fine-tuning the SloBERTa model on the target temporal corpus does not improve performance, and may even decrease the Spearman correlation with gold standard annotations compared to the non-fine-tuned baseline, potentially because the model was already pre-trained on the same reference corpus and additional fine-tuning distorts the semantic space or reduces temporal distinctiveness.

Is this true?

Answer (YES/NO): NO